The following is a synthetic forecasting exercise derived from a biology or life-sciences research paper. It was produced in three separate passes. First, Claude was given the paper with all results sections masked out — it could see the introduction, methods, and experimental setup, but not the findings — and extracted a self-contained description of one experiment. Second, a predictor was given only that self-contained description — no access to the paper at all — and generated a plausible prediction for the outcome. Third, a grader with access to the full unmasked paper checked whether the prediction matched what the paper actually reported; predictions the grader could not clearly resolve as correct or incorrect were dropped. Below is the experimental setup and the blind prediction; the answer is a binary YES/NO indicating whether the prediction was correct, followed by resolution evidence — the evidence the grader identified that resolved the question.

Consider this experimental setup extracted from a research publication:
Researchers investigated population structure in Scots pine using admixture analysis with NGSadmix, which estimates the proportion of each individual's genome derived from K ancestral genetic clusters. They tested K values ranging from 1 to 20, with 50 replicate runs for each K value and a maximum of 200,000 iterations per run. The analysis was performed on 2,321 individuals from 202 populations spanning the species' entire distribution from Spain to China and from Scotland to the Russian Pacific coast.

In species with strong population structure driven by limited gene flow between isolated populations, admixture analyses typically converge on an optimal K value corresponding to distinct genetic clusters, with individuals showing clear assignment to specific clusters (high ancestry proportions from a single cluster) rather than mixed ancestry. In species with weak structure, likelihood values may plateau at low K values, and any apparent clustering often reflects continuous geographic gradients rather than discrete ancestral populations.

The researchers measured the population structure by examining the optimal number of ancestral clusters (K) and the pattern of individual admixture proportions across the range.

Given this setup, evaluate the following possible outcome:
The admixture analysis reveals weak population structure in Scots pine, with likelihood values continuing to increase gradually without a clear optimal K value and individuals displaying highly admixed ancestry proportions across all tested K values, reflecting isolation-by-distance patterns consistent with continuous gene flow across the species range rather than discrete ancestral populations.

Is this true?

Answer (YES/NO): YES